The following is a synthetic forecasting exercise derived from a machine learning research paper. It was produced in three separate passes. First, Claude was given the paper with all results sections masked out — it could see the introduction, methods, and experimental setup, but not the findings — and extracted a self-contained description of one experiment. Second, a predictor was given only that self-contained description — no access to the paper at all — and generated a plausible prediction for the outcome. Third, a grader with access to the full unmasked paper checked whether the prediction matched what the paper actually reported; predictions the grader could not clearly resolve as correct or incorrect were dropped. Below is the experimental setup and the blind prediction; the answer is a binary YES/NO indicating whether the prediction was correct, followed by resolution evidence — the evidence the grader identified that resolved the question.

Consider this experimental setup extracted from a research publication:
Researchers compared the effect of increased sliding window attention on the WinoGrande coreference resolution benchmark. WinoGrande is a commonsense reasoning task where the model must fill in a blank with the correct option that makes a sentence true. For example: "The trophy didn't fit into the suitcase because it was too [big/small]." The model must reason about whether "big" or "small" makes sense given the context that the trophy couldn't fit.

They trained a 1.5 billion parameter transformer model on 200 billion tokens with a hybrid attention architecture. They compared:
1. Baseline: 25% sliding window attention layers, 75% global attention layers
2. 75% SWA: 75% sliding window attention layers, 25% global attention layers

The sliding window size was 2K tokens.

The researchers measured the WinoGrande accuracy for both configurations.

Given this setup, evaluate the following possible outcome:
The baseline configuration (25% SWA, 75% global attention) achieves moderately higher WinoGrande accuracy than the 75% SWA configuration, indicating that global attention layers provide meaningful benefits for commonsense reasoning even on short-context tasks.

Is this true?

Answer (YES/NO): NO